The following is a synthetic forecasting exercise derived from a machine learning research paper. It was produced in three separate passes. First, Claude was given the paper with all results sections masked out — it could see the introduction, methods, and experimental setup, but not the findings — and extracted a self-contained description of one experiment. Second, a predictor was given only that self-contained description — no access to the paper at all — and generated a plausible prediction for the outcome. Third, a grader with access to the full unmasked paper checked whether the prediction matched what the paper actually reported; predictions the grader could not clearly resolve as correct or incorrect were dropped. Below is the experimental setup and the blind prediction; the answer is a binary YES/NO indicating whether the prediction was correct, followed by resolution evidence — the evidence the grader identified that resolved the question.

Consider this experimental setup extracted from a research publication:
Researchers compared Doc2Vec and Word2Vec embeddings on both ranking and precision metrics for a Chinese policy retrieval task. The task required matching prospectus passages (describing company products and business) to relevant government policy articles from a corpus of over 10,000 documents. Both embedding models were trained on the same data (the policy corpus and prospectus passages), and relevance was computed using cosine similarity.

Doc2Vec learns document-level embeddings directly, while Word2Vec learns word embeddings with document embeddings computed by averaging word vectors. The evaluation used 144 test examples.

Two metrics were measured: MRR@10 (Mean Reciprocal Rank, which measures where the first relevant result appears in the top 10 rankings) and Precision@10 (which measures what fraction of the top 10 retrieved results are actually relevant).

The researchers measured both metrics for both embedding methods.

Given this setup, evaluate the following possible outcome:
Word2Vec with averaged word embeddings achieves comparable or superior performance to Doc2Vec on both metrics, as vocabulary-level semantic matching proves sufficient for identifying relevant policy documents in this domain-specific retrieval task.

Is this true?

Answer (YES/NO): NO